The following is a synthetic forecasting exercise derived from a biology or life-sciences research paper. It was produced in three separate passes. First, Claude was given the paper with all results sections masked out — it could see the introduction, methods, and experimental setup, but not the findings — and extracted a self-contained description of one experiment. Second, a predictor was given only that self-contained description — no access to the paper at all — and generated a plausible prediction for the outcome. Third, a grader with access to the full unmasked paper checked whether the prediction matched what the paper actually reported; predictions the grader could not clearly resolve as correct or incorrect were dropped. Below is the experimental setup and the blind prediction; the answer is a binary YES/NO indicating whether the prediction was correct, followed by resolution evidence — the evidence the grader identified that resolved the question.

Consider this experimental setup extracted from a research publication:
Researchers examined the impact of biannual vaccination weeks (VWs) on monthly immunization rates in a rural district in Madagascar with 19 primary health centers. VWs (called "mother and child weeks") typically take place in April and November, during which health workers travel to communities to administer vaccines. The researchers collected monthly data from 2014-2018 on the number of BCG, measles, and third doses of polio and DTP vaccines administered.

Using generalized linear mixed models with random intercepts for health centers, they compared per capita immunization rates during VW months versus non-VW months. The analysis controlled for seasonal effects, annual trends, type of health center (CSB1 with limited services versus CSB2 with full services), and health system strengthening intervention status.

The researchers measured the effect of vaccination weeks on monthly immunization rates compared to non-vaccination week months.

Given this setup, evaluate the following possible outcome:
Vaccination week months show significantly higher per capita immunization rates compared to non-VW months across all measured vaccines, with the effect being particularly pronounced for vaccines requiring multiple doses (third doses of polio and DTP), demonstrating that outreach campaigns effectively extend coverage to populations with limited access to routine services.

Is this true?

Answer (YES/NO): NO